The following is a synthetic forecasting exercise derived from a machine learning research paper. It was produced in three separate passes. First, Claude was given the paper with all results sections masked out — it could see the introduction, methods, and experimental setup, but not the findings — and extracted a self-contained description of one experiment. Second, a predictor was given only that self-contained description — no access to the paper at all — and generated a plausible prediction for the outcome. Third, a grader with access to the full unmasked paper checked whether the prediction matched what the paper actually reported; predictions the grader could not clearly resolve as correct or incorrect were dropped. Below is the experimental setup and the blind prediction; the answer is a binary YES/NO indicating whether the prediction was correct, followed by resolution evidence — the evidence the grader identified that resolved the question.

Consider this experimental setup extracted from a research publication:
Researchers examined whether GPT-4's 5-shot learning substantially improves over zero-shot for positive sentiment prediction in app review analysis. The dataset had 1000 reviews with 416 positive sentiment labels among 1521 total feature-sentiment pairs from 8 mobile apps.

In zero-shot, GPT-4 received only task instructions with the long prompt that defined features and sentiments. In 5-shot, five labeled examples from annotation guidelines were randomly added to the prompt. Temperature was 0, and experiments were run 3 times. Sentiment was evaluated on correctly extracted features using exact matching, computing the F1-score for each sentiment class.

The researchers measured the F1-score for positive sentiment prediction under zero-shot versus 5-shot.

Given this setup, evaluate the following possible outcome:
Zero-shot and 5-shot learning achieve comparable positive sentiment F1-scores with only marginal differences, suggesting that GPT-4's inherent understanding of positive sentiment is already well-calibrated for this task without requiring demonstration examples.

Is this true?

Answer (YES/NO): NO